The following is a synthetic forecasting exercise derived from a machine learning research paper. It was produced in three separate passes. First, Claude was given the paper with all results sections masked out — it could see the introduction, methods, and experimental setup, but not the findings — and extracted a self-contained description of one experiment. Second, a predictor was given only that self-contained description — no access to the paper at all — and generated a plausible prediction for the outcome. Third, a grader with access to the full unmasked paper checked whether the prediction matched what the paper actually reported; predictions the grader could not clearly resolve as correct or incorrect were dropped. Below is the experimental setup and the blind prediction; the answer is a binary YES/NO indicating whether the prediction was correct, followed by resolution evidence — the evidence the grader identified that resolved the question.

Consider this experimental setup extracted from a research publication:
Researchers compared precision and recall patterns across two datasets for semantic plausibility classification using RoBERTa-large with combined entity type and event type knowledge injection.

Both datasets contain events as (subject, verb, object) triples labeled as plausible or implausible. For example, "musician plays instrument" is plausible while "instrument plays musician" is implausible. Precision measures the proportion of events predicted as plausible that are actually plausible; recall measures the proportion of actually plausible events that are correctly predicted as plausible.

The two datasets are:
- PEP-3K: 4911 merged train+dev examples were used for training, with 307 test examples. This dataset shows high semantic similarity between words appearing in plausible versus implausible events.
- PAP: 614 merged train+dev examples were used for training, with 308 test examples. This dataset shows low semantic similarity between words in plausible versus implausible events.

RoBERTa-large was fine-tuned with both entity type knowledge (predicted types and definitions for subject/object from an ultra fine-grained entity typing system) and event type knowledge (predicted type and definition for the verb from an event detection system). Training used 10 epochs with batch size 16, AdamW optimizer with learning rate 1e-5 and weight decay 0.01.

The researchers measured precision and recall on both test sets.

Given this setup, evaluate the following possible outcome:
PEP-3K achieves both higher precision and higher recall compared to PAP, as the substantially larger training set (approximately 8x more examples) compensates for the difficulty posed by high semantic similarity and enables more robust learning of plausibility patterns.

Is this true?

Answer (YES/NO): YES